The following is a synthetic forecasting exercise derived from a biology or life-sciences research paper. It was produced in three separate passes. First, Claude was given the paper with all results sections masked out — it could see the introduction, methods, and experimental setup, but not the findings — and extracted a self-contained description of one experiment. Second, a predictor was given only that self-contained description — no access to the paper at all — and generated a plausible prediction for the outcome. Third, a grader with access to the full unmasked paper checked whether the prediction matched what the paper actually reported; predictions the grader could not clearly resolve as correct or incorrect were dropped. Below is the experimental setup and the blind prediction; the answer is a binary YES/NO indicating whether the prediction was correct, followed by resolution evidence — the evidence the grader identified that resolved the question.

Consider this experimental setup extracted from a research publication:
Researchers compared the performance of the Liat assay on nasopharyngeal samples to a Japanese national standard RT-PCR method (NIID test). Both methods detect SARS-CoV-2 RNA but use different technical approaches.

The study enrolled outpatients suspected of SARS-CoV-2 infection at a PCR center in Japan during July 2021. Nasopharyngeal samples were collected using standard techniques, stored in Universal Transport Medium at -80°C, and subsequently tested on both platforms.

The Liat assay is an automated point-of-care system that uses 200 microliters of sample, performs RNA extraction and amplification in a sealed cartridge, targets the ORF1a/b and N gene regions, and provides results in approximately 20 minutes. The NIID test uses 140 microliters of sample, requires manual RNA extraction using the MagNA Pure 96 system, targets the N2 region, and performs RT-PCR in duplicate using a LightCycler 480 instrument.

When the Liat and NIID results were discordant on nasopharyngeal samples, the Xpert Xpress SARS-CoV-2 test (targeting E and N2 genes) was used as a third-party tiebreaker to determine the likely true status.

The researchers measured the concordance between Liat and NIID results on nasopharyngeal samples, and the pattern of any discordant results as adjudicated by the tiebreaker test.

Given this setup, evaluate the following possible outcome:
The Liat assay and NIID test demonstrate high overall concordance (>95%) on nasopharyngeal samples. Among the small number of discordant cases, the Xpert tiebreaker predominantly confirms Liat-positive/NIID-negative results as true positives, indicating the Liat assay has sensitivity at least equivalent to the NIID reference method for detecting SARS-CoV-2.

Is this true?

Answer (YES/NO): YES